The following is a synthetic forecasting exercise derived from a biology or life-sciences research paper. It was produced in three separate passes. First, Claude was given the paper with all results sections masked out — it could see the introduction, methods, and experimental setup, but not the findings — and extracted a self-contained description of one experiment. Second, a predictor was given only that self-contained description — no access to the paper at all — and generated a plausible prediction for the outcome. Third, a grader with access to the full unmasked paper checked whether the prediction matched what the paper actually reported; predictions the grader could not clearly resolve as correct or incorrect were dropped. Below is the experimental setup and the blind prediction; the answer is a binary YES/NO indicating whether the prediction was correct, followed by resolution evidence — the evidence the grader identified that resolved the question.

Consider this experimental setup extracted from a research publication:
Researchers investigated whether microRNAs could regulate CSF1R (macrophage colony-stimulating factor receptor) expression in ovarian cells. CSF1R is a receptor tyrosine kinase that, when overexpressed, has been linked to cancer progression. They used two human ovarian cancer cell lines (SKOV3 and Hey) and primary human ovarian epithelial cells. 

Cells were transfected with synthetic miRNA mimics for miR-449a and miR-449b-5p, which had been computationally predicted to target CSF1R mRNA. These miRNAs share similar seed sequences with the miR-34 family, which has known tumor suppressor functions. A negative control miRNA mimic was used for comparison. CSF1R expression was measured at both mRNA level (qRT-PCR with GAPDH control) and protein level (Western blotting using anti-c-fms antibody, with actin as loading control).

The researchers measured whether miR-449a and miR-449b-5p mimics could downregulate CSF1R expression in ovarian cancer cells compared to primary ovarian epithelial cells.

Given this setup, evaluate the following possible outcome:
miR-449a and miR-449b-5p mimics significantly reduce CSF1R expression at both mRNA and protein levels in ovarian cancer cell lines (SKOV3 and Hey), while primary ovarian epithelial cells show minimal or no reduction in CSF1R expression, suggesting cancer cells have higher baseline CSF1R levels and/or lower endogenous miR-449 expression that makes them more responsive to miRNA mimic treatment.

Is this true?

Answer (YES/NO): NO